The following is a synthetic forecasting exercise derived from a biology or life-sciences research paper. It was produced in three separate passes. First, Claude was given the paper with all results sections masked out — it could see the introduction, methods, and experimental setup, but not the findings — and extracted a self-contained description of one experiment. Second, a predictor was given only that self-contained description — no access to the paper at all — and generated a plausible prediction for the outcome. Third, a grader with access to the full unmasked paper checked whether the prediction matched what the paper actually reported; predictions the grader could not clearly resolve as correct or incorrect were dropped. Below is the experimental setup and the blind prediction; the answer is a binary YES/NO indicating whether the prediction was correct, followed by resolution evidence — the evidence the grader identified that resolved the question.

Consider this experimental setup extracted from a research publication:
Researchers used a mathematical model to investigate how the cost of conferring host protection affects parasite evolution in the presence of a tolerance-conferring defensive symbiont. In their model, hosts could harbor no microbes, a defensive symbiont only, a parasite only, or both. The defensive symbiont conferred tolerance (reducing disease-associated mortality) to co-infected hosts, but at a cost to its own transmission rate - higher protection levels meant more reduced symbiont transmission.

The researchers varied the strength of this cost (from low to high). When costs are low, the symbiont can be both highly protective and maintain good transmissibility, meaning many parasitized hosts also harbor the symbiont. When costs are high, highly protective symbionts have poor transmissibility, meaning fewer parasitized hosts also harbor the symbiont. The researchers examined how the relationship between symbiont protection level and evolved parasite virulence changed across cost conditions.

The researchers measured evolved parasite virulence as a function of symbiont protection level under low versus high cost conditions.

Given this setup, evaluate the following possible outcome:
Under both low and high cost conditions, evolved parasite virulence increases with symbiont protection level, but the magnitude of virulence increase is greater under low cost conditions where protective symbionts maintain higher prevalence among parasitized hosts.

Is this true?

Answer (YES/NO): NO